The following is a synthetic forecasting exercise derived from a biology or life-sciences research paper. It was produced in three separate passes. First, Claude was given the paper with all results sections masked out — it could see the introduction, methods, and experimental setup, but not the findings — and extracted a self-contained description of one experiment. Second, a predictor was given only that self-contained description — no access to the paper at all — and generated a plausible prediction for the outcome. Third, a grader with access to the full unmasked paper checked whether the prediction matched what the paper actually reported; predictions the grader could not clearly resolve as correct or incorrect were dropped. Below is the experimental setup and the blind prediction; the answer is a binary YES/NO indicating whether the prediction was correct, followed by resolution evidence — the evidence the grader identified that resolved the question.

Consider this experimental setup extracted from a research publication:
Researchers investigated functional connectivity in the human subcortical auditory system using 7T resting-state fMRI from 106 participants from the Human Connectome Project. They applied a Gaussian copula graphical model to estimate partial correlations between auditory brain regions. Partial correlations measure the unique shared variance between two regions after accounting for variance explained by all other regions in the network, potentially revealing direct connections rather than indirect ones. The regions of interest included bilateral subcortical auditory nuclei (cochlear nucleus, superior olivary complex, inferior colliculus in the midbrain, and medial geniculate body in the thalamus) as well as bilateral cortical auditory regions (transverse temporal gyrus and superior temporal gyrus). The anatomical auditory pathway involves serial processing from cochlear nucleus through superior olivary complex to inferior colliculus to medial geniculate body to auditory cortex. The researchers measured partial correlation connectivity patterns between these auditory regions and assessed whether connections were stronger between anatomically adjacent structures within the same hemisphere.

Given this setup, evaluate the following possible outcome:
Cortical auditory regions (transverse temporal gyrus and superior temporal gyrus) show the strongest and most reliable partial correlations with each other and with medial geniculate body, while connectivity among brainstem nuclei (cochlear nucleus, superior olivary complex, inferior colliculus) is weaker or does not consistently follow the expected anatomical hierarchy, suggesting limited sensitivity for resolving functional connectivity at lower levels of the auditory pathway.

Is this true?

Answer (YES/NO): NO